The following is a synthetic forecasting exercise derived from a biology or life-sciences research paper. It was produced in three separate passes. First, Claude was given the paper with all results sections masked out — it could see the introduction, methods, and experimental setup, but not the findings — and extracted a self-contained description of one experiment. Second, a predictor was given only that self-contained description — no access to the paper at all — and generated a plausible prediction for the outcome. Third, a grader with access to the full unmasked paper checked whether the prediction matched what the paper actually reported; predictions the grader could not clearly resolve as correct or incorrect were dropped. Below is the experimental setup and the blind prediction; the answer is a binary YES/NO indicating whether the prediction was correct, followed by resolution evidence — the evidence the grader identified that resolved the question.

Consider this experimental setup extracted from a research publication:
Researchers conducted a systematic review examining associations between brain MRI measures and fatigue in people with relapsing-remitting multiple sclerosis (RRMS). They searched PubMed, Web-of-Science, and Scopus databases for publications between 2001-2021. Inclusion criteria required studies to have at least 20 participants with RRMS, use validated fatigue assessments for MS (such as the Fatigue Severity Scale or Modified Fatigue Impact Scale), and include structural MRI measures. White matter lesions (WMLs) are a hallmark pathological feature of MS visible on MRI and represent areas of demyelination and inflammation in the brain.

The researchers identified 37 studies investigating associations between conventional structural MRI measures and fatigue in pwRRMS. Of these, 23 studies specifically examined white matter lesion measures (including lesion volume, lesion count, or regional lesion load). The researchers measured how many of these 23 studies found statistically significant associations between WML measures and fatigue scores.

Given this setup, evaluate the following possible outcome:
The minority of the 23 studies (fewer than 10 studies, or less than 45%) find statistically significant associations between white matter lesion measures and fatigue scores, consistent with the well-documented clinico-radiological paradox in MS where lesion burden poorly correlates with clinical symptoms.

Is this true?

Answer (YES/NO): YES